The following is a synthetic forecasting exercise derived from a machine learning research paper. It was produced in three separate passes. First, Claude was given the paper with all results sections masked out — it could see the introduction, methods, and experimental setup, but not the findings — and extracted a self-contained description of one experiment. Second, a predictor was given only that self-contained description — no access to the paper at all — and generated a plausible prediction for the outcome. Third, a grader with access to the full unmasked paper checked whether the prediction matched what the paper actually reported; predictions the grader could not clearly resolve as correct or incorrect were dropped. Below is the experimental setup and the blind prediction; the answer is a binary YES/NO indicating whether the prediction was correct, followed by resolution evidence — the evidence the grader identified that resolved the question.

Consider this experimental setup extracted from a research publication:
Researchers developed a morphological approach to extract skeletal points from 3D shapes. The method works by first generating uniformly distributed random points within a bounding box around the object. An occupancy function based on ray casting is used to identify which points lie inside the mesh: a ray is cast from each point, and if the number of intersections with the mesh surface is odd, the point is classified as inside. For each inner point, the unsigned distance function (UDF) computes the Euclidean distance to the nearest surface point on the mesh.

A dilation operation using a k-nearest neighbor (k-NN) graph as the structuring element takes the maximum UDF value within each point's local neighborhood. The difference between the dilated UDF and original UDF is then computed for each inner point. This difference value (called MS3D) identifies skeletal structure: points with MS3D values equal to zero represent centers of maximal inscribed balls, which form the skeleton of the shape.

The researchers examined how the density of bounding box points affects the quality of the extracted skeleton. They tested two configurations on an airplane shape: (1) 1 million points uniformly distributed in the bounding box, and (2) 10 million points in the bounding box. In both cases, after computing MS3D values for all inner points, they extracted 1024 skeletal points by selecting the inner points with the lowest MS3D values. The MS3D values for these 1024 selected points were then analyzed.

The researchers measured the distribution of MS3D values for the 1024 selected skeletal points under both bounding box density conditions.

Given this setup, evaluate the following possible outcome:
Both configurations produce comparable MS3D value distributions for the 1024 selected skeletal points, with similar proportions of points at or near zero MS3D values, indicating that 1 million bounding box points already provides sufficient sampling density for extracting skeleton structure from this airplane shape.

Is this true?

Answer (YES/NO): NO